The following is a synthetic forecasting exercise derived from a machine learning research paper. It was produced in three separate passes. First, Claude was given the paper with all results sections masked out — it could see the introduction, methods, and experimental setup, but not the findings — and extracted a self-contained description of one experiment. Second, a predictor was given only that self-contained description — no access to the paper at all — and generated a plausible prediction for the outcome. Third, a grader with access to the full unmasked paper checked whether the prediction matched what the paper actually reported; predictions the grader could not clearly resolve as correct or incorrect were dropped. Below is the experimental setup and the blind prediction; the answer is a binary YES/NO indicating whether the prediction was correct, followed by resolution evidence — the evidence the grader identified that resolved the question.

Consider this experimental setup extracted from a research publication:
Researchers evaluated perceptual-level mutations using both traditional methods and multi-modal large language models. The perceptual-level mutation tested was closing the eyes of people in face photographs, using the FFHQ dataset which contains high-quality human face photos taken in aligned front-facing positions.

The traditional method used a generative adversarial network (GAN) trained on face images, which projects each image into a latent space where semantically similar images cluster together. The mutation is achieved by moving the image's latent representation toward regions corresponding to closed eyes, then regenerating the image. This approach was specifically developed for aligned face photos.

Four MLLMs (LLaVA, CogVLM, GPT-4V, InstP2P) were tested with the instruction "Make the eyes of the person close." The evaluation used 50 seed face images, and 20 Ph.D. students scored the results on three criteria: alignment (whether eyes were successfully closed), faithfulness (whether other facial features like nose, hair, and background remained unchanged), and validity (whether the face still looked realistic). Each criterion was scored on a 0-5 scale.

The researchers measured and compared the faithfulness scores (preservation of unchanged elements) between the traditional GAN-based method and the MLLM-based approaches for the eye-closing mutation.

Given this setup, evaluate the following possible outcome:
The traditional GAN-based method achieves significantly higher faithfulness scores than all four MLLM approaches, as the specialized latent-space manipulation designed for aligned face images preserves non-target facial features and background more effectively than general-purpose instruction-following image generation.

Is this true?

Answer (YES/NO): NO